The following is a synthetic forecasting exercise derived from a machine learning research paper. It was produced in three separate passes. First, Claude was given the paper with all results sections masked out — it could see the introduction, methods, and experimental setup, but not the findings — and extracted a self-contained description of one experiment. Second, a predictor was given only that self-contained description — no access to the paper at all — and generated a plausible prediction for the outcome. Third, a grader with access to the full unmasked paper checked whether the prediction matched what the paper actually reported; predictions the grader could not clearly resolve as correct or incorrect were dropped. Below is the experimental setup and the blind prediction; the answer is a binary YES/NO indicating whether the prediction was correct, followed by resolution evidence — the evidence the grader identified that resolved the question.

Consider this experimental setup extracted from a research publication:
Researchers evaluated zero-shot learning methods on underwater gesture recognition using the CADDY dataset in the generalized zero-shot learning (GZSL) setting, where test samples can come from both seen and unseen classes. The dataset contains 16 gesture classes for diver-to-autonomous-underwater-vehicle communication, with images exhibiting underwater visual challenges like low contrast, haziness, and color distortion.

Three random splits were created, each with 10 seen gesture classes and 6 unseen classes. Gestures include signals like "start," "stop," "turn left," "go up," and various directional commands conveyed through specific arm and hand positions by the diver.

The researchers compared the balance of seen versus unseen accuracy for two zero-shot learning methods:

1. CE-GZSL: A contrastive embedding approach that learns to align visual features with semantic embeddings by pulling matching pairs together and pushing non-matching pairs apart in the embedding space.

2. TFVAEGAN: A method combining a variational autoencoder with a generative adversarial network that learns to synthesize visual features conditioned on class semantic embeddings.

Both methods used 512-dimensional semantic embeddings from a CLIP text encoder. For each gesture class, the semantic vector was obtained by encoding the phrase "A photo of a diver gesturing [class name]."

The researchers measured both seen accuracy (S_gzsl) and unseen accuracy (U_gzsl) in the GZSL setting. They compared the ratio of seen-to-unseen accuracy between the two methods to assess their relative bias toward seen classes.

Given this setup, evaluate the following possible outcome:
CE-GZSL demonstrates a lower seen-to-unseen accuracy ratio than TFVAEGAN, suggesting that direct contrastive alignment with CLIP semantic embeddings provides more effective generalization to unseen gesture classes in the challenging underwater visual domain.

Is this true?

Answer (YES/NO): NO